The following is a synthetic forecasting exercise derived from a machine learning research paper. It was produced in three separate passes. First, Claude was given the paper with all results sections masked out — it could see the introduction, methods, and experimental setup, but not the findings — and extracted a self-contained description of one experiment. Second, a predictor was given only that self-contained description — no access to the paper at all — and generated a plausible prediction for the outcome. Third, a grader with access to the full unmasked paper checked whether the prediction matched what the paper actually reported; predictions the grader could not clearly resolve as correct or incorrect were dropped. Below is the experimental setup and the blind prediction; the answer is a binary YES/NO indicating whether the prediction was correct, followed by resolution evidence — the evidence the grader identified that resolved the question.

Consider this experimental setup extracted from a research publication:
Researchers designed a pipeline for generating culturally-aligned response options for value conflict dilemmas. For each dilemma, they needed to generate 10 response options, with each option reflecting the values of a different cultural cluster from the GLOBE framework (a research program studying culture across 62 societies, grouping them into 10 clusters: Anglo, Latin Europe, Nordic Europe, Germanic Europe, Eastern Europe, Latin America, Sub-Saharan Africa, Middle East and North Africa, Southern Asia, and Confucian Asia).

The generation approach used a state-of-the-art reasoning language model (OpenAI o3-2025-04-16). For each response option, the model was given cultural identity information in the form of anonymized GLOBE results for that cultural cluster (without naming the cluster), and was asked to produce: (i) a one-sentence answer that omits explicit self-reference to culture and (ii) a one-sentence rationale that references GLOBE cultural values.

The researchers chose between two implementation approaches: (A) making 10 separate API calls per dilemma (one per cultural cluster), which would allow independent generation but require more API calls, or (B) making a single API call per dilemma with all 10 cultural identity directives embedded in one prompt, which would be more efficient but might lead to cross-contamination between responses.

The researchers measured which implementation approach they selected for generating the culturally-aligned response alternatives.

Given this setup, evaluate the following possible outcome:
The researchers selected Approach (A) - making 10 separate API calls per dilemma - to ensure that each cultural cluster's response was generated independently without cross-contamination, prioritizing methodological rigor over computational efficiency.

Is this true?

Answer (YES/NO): NO